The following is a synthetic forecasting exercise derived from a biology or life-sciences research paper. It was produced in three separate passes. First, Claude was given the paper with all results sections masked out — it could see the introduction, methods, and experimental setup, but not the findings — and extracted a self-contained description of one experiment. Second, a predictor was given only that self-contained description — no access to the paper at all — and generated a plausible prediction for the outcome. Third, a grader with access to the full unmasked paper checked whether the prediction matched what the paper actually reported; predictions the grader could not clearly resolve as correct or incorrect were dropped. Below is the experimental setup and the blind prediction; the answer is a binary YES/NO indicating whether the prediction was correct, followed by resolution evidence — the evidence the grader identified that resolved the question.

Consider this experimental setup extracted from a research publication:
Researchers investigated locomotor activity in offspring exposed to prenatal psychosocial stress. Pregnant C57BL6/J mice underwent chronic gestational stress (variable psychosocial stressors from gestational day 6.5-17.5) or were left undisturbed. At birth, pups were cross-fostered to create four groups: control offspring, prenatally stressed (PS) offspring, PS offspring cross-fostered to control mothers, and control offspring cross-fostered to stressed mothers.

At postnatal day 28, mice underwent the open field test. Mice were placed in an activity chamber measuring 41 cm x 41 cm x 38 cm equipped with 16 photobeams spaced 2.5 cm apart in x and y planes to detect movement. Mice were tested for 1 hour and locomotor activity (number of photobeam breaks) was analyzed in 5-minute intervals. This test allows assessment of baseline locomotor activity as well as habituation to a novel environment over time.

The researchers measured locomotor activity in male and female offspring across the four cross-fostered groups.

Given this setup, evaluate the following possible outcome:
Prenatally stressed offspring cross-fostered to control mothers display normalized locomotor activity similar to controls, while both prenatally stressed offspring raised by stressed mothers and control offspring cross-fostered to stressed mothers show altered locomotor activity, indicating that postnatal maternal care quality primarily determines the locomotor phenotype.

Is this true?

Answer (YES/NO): NO